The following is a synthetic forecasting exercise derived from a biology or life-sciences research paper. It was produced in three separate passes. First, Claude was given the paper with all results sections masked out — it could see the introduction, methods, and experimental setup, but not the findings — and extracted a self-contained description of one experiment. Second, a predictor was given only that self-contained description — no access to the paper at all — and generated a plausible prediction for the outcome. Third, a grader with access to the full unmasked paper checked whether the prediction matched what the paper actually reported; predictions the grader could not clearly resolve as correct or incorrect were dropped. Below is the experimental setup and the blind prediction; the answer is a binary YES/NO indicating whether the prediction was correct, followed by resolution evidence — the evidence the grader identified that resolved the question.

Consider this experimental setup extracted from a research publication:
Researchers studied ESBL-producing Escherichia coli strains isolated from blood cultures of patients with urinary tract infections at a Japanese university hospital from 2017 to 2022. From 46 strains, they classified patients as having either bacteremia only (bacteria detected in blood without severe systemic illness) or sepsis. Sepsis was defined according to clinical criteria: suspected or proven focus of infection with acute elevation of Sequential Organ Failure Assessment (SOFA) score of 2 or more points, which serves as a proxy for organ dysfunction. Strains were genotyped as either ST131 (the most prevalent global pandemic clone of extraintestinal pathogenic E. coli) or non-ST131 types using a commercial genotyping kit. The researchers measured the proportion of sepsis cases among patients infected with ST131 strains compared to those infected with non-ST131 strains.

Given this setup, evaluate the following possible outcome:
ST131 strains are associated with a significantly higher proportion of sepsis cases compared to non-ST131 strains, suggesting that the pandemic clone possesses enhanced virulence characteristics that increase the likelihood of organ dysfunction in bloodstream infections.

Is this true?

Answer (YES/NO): NO